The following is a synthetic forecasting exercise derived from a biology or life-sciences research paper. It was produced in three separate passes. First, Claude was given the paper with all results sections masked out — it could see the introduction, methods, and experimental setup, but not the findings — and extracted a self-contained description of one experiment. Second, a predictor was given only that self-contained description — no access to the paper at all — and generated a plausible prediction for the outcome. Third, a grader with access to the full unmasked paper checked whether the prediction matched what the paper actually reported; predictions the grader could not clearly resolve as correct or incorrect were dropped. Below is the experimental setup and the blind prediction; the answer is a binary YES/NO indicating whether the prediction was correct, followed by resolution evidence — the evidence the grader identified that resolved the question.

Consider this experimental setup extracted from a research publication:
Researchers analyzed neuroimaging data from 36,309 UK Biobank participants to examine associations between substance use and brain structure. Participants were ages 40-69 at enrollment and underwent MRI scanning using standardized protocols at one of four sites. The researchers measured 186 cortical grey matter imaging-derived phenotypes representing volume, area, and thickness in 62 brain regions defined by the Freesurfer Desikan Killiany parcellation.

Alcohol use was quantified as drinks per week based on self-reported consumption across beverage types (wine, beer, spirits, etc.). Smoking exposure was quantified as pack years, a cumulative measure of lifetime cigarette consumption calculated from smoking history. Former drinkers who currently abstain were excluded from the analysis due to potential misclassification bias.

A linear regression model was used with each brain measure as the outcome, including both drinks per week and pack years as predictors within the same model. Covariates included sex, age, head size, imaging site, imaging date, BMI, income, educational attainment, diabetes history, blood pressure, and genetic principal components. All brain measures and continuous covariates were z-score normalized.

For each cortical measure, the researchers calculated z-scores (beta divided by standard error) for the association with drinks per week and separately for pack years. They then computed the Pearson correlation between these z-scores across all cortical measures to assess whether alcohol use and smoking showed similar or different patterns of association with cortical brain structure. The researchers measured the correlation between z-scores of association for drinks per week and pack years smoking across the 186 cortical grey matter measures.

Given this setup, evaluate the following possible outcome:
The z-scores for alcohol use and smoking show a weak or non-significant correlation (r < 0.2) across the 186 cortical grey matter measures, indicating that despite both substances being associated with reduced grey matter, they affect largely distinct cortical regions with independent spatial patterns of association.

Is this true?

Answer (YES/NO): NO